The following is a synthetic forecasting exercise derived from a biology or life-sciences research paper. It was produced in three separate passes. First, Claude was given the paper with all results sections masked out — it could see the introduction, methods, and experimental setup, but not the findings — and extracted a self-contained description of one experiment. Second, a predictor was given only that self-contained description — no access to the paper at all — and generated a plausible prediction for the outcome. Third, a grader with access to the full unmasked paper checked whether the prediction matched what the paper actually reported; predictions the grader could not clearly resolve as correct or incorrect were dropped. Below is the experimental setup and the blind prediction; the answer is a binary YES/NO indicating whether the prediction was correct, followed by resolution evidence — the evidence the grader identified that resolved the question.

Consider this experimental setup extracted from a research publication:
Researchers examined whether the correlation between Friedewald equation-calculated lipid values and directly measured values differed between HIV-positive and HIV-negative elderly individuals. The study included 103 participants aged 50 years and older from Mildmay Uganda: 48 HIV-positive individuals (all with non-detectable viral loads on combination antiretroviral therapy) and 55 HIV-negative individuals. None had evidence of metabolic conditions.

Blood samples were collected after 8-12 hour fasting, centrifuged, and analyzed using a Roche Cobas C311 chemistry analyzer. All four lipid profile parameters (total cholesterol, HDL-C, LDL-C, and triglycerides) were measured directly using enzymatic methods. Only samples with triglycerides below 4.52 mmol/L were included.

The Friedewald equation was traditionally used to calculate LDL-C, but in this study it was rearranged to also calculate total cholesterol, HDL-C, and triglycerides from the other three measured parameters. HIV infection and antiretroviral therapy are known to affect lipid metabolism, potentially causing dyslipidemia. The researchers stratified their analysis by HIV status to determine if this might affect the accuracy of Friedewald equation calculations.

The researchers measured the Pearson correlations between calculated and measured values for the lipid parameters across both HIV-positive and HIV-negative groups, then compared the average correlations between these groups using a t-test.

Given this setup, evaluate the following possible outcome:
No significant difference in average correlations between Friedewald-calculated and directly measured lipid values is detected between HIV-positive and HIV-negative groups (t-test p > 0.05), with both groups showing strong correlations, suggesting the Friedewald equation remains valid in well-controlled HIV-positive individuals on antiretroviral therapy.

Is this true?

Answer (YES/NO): YES